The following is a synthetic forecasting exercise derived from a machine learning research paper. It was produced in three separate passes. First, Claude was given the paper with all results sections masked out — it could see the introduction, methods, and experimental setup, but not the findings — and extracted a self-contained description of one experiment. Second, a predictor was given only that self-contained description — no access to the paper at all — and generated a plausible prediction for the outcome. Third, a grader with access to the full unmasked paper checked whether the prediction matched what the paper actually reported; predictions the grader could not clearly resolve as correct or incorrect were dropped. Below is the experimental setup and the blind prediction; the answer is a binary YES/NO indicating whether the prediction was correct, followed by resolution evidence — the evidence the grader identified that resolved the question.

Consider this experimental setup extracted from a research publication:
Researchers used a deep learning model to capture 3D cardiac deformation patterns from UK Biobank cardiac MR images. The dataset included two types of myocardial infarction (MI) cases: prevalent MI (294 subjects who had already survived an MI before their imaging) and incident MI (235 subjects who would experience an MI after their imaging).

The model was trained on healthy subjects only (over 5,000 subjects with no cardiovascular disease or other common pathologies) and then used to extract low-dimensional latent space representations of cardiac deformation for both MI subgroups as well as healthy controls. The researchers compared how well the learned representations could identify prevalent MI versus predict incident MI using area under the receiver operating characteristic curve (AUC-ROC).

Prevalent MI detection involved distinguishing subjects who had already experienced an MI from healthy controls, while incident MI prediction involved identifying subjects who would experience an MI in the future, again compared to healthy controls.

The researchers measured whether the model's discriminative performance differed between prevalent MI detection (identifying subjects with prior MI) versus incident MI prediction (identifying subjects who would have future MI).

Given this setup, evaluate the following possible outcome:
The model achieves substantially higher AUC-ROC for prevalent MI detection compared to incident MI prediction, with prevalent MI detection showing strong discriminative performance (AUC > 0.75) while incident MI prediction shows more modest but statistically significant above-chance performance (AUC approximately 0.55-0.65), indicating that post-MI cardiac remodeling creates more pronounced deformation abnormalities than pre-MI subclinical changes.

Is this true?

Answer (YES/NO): NO